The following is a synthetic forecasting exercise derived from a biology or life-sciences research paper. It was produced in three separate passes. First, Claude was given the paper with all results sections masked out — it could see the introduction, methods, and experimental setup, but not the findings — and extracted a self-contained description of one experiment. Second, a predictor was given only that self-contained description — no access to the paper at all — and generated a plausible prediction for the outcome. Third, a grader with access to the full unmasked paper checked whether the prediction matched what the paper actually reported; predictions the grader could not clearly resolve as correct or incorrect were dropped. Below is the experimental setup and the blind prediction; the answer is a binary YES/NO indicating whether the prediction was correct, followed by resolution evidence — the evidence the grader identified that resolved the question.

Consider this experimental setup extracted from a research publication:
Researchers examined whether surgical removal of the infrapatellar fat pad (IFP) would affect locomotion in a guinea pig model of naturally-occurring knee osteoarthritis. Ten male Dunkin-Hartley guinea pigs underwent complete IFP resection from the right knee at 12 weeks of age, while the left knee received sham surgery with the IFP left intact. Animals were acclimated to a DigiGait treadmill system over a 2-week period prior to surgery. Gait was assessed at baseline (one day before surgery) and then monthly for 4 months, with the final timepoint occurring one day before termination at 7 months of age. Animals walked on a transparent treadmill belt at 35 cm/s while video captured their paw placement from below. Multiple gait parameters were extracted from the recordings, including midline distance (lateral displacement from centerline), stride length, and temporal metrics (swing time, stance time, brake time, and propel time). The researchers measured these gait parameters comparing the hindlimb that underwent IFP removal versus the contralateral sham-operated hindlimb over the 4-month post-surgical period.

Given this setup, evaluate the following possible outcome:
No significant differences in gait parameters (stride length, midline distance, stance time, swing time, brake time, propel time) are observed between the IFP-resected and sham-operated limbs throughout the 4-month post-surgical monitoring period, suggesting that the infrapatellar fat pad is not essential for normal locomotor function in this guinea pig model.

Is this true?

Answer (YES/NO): YES